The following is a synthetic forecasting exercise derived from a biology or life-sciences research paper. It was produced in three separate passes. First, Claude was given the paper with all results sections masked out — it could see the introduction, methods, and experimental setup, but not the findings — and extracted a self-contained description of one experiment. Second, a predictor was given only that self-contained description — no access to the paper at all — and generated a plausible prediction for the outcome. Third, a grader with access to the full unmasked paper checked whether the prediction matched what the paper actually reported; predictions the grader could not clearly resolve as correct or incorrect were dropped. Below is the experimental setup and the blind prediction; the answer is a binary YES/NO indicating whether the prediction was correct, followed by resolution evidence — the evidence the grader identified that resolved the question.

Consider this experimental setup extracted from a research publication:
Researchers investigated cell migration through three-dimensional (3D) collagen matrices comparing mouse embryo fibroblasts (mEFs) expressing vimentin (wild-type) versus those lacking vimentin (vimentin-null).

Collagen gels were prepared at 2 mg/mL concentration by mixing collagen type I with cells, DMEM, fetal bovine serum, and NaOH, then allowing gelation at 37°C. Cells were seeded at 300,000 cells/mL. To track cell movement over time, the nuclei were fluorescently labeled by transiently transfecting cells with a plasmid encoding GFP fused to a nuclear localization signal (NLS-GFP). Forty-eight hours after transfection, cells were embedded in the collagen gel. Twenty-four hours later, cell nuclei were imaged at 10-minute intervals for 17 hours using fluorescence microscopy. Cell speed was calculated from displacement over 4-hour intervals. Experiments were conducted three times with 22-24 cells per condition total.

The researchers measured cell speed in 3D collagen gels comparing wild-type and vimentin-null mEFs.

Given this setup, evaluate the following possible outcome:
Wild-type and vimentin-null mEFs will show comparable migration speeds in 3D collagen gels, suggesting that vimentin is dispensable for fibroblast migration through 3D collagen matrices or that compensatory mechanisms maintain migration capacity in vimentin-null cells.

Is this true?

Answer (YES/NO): NO